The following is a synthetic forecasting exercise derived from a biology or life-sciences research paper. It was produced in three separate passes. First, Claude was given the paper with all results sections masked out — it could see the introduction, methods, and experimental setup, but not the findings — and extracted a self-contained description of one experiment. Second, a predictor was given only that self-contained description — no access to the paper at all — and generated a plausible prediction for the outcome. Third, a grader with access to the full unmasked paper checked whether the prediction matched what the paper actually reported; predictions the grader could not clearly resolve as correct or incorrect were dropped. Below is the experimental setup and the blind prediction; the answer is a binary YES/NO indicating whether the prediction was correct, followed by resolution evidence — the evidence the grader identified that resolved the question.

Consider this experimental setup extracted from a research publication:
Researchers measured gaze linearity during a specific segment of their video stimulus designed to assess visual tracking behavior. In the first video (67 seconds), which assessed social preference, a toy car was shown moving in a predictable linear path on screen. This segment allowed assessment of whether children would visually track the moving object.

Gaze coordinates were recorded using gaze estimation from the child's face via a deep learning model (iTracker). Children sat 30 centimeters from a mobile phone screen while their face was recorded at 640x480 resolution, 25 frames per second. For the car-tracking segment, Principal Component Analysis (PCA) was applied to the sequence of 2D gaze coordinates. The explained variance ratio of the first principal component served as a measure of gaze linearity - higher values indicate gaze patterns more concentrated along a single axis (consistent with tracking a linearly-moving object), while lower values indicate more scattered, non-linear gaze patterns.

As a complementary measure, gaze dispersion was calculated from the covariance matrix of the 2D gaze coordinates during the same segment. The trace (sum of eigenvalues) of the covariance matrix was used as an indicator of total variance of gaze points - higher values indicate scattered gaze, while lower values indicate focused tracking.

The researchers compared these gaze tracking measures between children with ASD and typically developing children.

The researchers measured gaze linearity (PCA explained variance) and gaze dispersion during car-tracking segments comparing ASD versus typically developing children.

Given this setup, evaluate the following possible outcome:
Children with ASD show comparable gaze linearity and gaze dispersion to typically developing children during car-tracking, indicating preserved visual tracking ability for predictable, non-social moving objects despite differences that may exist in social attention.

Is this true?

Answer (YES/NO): NO